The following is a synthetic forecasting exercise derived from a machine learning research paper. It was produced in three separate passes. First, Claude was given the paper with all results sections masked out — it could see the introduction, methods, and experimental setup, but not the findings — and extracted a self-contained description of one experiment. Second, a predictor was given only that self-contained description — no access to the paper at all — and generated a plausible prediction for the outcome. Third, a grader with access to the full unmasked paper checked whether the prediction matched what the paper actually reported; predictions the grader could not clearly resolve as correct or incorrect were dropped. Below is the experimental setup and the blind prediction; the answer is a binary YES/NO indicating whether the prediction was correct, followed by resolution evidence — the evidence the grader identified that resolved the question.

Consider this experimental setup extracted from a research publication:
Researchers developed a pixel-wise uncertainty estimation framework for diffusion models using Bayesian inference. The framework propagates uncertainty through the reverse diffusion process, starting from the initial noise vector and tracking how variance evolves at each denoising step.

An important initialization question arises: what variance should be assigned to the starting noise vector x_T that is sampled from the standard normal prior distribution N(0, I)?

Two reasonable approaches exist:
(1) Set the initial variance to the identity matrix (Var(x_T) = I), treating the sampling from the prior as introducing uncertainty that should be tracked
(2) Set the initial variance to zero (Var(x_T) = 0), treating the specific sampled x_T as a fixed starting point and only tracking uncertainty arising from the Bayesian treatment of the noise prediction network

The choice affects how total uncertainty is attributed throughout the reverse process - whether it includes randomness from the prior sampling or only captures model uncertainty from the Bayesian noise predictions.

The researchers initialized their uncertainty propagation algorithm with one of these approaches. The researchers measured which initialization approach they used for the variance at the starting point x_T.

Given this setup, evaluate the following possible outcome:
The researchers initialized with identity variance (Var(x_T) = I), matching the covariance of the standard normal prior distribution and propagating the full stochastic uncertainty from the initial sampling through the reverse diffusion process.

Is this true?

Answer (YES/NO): NO